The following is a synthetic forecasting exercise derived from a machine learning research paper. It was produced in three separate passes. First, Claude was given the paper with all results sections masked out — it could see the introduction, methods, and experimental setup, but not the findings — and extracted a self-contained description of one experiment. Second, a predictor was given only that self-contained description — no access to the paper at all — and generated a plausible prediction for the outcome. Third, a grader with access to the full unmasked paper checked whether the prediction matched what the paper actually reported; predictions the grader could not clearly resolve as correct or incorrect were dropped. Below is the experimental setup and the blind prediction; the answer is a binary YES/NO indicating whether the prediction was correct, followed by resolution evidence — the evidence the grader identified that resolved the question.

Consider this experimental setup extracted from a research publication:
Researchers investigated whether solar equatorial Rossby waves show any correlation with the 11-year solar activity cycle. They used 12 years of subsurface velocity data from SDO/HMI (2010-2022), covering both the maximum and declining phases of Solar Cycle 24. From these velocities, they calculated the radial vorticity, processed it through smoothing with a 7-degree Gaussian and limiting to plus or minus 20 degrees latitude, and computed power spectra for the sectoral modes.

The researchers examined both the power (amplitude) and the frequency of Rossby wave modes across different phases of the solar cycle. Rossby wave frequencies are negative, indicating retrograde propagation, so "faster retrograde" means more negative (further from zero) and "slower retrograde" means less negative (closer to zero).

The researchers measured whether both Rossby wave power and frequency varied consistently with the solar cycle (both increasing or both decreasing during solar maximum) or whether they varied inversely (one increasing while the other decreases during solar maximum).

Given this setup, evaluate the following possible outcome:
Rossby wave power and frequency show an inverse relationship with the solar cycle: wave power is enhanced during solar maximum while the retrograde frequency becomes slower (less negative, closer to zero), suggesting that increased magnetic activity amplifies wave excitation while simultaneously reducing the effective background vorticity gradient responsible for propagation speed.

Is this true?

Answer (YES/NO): NO